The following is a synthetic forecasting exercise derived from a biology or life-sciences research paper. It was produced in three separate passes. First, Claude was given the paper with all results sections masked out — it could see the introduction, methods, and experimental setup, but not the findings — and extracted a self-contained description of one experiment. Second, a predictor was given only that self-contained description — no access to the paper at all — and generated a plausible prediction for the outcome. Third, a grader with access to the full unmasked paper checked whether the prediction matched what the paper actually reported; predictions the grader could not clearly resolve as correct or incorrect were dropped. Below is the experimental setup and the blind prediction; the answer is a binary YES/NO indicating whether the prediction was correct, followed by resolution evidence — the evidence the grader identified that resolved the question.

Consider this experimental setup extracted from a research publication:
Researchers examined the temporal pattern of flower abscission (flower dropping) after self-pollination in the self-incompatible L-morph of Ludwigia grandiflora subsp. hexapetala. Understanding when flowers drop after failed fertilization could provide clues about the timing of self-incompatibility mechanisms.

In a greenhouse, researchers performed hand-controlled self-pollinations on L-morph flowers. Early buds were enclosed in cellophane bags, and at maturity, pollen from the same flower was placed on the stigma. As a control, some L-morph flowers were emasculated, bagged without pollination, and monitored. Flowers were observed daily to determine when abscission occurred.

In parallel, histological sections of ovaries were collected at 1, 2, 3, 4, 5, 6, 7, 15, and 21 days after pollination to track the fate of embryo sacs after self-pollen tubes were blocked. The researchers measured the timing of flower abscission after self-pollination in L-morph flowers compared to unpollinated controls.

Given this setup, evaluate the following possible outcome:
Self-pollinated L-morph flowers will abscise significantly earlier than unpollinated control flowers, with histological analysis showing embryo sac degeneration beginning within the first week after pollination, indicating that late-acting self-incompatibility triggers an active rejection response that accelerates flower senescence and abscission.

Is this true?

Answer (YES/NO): YES